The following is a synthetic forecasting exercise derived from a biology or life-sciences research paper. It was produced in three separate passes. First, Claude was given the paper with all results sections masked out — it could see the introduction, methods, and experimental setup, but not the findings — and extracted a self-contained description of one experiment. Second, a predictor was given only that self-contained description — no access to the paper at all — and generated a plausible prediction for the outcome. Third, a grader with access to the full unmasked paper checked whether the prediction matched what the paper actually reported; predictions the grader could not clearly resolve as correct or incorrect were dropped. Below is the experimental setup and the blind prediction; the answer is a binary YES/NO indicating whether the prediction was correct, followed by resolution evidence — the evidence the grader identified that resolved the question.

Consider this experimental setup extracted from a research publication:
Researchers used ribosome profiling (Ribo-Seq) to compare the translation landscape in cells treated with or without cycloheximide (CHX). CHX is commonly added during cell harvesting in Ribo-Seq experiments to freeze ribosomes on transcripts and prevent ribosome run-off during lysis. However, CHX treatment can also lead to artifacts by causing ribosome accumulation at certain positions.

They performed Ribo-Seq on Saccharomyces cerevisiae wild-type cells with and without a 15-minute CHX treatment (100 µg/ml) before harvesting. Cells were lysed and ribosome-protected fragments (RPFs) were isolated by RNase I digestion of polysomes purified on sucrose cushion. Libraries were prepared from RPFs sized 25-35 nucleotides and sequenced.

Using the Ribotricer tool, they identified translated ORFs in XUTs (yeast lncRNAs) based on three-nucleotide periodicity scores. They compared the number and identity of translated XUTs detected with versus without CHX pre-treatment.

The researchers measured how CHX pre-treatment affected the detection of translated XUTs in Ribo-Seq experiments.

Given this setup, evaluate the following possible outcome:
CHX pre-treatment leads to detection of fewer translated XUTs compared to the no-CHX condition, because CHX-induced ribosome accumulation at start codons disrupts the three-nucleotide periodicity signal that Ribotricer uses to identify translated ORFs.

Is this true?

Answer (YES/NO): NO